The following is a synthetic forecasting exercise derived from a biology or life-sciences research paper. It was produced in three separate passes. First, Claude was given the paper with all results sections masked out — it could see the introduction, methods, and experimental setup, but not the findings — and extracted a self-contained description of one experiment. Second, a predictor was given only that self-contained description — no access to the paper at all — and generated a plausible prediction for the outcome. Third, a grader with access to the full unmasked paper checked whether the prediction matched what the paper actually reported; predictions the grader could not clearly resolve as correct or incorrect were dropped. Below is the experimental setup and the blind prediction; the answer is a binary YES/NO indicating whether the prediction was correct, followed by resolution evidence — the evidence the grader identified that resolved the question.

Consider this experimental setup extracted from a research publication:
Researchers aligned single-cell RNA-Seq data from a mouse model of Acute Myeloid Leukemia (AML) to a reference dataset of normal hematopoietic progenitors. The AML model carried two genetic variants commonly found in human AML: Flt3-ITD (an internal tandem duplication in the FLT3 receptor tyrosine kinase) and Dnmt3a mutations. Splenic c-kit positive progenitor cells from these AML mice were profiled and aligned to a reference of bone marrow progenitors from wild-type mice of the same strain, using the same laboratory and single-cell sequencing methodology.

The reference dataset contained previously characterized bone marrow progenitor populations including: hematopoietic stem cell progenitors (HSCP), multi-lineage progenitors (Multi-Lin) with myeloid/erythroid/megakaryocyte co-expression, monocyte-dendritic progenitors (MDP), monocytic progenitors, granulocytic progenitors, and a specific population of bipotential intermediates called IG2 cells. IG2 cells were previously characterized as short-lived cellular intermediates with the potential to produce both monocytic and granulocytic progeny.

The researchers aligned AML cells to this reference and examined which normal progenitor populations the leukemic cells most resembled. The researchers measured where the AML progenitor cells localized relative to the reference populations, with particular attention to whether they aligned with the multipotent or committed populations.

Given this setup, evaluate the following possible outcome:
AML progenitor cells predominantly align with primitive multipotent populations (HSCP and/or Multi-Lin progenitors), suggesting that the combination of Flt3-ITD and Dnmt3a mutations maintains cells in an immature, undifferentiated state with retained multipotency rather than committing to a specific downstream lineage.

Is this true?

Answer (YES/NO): NO